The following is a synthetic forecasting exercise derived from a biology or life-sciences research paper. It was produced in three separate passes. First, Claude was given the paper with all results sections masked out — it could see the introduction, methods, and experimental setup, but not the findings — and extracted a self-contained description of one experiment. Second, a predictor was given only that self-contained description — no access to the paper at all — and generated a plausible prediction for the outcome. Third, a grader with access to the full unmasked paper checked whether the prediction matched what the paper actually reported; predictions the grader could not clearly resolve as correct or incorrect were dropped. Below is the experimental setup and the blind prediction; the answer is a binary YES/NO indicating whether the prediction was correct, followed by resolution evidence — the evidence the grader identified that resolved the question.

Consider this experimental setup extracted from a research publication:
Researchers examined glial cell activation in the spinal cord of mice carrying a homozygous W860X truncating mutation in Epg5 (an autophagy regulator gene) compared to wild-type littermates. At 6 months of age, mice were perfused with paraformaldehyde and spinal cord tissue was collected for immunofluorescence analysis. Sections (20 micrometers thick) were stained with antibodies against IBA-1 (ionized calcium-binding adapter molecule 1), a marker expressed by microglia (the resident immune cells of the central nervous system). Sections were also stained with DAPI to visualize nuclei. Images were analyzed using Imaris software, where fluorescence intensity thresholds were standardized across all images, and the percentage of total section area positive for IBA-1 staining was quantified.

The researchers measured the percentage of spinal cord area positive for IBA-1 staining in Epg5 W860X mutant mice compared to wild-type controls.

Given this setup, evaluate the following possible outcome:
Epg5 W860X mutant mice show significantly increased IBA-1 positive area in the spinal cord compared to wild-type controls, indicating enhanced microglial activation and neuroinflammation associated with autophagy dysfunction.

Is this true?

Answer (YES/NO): YES